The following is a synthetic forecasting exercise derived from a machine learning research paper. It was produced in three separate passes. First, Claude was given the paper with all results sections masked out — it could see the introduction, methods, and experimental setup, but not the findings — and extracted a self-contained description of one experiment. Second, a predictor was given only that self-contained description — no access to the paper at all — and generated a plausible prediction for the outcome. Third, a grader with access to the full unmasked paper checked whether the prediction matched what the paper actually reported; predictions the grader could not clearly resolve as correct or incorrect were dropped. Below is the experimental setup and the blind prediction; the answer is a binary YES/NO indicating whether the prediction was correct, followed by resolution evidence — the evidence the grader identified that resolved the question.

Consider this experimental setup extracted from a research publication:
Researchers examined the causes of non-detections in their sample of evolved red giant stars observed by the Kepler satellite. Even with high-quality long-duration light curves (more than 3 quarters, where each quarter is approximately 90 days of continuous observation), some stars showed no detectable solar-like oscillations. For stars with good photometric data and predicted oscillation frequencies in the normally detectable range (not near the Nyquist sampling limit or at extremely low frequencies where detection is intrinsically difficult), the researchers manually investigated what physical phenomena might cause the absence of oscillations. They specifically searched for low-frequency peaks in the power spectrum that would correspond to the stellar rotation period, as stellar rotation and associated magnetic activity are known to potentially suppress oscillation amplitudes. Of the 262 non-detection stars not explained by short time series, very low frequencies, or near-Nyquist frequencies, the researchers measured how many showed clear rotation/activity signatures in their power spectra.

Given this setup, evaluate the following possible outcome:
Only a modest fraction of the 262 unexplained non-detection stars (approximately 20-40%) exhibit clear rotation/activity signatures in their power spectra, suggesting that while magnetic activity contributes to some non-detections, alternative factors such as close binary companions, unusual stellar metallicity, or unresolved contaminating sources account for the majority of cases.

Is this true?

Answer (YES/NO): YES